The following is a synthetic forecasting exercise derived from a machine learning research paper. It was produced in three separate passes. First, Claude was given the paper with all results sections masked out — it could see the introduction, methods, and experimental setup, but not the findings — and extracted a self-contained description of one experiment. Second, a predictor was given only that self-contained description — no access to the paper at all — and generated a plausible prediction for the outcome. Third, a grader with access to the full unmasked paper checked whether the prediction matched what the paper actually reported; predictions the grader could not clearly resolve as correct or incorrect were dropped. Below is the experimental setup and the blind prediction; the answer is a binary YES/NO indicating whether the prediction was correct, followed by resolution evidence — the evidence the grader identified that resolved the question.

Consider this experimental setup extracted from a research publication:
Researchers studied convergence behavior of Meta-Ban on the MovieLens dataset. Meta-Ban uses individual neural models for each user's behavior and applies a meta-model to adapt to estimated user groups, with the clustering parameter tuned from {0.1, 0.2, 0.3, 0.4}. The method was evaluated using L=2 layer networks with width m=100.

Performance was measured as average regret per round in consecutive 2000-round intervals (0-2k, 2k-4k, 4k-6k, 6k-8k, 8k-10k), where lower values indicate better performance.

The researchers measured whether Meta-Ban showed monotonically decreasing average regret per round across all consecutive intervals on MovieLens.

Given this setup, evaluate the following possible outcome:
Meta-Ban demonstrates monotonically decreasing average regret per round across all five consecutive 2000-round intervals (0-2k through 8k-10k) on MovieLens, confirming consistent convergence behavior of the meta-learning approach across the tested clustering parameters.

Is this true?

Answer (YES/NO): NO